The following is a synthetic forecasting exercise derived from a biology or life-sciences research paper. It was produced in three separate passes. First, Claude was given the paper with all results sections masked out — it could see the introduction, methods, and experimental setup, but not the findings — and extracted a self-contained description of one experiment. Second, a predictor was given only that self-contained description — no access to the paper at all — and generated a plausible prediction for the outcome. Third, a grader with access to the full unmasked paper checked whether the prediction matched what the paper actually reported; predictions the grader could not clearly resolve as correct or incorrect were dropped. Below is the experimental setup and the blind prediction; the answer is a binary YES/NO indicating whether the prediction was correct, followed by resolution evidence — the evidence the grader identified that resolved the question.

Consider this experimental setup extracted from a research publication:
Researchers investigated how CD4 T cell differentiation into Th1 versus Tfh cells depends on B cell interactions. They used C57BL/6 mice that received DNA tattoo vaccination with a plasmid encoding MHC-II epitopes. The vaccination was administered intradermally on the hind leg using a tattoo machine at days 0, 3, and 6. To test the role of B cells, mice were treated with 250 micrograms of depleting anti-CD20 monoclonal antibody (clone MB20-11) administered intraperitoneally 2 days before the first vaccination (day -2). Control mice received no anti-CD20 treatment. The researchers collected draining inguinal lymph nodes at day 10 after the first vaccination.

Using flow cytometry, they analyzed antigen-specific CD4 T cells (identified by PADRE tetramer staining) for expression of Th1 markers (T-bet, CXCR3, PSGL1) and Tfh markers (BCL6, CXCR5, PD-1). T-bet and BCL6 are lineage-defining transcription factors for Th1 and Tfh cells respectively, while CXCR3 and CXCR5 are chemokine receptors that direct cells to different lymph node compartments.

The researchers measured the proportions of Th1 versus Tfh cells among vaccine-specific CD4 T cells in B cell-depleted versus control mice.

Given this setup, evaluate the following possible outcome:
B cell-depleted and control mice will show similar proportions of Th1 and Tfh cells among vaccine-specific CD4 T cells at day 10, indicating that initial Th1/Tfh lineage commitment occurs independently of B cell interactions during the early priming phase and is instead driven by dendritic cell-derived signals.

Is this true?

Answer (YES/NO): NO